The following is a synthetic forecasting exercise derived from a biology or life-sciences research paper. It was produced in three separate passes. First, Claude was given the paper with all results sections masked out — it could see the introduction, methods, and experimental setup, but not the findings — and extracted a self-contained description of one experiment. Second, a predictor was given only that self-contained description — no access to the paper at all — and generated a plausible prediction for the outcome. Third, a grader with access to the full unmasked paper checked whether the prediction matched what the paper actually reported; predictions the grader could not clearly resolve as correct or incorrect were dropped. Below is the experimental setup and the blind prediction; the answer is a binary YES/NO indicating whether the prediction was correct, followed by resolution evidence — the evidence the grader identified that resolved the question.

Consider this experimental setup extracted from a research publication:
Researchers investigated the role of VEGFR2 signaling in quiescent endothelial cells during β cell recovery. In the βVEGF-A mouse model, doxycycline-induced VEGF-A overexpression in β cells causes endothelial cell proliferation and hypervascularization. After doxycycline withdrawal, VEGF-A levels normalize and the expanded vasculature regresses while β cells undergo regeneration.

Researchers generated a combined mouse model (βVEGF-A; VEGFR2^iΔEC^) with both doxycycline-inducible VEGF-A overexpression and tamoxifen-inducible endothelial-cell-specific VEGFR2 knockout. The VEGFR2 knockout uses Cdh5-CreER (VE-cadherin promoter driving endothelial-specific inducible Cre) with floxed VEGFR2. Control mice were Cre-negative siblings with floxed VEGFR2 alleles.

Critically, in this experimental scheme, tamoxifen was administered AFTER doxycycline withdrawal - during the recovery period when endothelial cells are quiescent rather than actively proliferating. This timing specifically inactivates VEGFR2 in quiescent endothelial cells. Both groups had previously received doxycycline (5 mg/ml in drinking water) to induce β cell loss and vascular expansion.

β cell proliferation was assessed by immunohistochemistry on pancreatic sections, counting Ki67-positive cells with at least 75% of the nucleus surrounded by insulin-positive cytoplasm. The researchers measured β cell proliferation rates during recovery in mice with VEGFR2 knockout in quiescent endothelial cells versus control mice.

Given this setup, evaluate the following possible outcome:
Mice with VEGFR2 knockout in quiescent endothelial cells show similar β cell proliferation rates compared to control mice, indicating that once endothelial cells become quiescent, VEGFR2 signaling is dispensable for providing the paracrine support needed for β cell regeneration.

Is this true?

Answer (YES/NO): NO